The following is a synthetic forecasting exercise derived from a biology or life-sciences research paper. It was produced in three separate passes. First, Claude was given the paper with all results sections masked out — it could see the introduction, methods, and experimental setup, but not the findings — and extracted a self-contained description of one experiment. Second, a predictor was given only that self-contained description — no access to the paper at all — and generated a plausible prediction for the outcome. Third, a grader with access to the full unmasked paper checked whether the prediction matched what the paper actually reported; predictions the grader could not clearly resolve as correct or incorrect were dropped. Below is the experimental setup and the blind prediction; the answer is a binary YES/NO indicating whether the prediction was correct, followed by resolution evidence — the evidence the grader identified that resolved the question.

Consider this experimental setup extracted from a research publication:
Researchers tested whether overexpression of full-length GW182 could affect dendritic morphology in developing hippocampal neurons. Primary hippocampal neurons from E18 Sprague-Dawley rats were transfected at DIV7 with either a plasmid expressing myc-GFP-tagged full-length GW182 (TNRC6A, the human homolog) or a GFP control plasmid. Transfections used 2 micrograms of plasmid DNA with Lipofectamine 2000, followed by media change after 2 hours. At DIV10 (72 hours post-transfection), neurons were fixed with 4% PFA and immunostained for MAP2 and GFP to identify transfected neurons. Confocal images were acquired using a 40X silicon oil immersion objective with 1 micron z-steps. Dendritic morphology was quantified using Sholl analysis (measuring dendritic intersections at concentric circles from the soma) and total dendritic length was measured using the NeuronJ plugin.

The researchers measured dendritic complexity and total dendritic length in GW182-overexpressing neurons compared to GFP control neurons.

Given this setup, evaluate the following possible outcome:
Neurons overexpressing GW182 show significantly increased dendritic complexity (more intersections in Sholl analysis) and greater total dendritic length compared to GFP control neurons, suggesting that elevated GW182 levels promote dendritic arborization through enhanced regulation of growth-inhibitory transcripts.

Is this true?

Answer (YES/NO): YES